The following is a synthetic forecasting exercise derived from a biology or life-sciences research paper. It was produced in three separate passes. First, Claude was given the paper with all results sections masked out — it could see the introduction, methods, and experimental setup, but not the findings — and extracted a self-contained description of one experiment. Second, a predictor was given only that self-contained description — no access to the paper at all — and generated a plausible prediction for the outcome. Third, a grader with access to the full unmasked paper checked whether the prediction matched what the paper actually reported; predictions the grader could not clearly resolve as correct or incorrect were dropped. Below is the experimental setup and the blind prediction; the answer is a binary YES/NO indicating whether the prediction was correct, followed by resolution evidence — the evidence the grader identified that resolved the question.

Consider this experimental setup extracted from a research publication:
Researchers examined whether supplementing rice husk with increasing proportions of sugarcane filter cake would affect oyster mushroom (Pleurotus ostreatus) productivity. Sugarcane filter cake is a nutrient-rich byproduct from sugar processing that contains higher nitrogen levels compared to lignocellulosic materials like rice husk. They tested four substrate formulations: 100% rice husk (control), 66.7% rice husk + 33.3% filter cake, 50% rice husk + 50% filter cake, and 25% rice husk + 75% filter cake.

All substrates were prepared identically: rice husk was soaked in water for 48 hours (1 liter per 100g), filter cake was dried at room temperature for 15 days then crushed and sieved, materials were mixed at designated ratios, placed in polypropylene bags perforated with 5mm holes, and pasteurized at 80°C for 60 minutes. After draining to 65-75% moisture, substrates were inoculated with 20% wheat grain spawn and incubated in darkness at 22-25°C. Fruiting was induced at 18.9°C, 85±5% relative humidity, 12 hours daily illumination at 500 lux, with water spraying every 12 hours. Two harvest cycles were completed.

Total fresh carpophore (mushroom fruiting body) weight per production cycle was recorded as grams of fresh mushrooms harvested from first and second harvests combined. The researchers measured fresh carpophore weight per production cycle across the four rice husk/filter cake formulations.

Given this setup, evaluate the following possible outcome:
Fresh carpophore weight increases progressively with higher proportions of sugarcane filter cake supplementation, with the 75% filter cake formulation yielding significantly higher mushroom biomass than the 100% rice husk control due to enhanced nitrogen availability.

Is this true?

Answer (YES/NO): NO